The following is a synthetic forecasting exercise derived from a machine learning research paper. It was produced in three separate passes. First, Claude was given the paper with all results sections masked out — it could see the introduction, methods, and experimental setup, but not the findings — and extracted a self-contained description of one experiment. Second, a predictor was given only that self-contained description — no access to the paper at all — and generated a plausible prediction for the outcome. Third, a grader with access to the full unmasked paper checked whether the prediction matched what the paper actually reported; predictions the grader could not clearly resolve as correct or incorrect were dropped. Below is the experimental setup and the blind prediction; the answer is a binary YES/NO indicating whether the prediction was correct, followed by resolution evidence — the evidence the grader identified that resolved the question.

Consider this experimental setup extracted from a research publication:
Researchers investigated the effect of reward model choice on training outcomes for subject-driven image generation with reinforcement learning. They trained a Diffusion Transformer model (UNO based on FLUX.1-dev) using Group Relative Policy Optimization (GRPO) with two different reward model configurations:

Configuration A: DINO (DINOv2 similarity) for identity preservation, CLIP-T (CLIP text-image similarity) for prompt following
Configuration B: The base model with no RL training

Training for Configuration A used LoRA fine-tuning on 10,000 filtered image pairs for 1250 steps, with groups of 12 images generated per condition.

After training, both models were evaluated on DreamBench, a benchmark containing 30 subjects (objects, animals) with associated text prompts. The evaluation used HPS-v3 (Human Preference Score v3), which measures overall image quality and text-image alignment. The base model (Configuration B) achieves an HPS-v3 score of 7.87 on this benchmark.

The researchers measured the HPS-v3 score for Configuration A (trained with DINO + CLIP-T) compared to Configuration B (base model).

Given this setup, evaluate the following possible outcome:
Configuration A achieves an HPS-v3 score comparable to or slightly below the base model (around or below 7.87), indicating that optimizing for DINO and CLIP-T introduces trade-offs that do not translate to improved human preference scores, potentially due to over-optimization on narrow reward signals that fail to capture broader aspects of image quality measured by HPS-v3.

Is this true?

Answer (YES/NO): NO